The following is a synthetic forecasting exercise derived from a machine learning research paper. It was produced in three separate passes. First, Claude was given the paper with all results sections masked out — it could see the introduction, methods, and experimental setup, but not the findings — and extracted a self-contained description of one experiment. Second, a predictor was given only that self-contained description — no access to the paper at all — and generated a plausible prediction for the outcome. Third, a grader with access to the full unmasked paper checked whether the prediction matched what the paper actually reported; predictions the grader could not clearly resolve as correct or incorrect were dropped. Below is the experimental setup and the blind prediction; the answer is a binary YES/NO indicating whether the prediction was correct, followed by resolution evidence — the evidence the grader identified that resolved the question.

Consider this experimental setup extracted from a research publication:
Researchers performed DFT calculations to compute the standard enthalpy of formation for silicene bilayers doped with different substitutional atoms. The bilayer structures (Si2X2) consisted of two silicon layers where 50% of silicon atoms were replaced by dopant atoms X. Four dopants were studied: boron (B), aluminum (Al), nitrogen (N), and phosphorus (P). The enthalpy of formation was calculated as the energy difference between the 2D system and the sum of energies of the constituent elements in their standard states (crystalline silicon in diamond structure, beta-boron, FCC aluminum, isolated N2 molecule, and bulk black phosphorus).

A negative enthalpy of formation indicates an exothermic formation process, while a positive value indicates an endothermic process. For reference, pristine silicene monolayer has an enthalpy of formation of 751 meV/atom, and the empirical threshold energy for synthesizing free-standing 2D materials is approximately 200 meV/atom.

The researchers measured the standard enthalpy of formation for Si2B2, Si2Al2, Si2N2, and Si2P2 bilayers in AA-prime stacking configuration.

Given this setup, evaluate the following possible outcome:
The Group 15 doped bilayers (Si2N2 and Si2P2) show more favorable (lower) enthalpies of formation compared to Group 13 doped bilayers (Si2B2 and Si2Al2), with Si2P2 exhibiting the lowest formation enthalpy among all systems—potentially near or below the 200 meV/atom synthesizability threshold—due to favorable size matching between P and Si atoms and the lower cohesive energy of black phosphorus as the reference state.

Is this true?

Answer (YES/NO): NO